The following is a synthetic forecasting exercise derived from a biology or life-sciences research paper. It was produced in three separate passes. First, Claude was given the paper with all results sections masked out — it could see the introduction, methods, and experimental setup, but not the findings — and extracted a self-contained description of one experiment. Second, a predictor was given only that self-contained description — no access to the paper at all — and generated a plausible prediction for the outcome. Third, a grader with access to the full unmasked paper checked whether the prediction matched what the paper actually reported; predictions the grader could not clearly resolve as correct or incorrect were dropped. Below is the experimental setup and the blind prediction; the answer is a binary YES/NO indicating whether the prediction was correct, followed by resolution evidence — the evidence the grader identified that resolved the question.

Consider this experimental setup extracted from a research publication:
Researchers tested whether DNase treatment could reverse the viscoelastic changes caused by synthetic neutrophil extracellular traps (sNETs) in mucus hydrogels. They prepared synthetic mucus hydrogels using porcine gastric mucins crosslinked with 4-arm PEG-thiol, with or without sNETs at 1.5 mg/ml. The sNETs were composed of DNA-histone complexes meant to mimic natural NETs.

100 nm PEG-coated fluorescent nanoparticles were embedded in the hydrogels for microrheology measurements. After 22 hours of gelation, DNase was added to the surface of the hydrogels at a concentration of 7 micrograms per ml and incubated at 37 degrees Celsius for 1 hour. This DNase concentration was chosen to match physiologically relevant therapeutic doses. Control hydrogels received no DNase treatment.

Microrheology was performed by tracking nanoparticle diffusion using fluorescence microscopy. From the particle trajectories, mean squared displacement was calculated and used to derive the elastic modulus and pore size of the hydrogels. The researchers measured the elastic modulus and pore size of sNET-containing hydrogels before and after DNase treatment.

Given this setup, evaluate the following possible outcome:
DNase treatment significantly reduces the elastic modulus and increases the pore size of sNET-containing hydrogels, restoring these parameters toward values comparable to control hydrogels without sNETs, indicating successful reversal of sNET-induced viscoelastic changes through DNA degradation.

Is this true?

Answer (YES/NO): YES